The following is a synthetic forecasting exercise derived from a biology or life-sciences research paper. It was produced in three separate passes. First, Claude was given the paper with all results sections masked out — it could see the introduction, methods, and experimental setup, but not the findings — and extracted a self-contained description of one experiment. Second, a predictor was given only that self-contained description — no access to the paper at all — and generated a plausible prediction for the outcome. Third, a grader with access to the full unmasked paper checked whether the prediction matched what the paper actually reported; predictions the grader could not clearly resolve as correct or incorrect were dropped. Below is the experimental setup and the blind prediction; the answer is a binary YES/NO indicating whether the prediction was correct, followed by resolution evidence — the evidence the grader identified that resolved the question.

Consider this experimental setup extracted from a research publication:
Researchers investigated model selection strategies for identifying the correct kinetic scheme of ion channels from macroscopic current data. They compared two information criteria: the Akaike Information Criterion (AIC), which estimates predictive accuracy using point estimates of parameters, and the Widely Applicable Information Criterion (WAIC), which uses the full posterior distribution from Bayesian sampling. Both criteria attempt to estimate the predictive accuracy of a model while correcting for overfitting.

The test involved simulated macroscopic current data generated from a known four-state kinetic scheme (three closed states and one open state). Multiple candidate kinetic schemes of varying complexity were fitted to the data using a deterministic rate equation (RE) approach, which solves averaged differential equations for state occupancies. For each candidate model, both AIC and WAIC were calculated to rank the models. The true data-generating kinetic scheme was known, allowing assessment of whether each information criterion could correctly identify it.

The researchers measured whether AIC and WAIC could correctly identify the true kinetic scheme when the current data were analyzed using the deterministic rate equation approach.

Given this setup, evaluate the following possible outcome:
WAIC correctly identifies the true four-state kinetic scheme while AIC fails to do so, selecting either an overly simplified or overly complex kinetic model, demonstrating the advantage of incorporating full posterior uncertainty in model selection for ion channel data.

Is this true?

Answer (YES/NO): NO